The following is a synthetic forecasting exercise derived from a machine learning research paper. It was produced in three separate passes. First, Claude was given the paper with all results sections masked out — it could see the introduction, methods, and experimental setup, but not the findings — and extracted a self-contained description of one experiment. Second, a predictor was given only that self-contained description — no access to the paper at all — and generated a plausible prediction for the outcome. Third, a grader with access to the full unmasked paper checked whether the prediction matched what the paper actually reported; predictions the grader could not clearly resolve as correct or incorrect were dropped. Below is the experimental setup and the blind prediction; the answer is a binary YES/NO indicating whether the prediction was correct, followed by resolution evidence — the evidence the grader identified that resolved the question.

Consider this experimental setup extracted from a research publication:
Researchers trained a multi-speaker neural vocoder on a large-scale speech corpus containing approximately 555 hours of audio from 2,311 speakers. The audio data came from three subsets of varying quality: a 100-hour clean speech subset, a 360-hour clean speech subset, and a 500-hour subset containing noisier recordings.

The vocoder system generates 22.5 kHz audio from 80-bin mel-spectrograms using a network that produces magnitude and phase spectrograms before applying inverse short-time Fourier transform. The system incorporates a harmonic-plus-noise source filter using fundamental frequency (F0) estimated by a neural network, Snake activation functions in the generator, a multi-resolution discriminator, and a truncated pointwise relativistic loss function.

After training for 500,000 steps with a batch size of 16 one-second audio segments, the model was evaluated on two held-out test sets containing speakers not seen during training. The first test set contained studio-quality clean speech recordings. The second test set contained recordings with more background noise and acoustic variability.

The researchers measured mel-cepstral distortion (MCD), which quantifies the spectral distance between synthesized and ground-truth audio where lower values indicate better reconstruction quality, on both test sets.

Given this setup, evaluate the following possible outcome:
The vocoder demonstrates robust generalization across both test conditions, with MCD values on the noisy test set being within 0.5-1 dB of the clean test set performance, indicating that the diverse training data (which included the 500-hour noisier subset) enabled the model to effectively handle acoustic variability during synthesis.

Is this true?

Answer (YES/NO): YES